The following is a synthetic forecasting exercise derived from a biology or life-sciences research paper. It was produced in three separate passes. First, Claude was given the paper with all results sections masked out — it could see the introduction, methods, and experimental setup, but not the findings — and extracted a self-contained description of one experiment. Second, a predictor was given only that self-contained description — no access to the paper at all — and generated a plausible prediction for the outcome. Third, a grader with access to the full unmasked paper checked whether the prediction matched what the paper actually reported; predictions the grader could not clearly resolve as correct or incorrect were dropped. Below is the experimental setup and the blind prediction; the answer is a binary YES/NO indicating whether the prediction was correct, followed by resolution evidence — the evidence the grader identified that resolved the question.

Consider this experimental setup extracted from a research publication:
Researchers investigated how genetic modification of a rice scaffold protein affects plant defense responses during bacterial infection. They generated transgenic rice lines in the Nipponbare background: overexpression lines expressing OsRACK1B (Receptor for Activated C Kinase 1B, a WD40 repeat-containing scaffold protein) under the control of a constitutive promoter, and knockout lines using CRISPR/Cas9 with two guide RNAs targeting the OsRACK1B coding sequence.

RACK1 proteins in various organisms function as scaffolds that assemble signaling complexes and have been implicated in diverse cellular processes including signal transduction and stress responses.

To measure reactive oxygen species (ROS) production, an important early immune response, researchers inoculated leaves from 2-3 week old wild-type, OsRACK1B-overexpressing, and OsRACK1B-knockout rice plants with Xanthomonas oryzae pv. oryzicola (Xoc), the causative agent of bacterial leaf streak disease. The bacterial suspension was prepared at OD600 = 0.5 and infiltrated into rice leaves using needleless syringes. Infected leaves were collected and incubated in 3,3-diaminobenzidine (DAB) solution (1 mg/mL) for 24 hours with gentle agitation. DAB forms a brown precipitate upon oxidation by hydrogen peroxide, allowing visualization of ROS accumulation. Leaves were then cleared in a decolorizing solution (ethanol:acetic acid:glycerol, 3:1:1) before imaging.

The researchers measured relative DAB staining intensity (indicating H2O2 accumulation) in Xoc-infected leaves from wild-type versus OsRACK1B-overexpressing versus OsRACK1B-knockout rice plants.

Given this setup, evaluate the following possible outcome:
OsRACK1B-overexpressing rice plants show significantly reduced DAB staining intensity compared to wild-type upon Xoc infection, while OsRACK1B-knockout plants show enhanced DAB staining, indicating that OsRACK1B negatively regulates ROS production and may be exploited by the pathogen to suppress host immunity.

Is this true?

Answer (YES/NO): NO